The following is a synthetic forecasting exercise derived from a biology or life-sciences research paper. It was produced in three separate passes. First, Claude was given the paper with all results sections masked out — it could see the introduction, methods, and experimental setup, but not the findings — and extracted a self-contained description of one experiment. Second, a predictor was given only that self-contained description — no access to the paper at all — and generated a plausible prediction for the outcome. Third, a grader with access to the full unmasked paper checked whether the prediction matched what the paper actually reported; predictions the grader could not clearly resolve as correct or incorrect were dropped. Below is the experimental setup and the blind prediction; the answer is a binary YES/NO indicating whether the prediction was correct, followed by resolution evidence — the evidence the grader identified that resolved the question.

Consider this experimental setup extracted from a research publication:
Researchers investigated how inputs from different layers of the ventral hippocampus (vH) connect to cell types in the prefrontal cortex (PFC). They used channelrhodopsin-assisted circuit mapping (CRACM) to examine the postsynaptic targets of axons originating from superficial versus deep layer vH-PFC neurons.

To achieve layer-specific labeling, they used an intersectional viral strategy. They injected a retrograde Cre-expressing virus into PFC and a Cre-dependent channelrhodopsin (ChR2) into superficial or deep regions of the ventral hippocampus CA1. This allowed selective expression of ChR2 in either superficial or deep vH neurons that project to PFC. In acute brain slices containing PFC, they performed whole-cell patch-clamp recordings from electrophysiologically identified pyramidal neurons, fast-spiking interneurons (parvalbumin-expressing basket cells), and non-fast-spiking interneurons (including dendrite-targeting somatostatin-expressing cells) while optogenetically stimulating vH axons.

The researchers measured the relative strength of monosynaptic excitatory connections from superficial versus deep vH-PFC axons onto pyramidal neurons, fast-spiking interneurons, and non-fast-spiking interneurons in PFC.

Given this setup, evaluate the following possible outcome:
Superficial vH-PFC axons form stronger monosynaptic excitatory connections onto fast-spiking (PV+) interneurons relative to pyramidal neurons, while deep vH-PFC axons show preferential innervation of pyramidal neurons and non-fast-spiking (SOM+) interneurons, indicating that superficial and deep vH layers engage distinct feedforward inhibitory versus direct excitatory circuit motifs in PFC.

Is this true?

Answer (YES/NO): NO